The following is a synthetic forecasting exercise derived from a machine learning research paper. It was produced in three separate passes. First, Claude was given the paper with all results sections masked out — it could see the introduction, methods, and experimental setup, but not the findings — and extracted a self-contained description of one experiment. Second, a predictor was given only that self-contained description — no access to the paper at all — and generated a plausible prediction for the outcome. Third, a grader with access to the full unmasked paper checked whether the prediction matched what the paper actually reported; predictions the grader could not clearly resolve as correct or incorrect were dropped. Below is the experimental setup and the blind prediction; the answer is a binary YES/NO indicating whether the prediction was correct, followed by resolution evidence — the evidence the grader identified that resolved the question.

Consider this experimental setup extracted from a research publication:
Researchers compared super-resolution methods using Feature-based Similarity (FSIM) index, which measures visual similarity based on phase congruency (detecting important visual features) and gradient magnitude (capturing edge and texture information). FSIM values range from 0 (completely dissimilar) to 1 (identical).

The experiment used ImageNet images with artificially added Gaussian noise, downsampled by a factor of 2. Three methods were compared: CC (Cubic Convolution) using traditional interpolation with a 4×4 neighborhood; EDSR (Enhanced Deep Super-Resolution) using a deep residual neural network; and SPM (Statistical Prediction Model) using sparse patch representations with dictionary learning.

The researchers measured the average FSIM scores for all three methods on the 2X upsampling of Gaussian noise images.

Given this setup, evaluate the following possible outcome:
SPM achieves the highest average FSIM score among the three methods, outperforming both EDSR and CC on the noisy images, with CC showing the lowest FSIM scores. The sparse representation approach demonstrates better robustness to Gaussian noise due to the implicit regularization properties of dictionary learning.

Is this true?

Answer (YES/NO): NO